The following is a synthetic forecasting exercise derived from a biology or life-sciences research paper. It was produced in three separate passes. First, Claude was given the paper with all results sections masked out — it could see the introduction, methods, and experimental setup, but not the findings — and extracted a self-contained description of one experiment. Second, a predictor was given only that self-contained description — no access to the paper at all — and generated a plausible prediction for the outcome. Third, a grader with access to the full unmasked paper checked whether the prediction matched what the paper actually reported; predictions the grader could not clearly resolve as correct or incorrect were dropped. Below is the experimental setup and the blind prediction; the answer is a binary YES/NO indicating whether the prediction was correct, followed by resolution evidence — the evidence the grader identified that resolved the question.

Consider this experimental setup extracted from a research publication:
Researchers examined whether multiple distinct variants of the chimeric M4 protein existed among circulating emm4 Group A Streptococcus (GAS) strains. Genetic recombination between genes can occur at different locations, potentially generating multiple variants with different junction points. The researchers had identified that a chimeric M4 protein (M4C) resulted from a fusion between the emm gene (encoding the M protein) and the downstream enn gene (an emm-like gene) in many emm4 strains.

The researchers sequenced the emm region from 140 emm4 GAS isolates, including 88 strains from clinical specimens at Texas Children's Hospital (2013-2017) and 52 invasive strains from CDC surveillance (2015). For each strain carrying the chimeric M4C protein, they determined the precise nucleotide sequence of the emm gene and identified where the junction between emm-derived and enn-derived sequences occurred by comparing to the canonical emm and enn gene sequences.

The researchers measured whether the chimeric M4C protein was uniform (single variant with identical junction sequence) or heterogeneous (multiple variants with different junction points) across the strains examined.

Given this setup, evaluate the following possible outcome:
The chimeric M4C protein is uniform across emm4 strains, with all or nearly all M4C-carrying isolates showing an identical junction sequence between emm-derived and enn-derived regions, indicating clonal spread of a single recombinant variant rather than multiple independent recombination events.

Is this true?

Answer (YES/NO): NO